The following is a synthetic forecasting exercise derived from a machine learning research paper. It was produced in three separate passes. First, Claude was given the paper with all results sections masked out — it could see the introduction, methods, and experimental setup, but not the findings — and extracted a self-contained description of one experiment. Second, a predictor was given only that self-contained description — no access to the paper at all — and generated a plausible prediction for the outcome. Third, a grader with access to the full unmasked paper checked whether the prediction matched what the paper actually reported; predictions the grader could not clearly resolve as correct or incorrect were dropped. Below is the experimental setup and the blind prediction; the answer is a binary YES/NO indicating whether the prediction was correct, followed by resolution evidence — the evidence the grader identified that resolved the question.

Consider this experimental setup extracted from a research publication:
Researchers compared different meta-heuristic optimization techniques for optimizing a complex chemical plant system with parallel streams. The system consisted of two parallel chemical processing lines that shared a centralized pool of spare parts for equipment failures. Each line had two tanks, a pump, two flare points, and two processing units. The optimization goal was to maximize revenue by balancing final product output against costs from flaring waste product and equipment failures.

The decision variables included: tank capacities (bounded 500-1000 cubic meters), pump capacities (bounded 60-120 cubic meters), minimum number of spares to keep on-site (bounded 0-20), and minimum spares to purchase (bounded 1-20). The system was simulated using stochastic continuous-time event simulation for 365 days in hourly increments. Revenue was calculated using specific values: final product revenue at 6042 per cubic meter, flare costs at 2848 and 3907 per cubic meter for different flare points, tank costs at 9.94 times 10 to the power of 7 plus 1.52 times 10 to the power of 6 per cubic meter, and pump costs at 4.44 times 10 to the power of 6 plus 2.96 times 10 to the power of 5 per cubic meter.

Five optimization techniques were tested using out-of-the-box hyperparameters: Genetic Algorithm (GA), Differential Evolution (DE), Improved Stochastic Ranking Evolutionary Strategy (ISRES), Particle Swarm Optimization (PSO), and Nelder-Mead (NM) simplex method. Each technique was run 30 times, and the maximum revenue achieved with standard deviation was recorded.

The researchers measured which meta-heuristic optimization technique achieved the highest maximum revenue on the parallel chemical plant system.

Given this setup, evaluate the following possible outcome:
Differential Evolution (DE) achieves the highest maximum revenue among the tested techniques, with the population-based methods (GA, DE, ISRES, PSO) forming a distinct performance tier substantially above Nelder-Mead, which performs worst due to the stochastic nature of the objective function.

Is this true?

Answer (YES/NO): NO